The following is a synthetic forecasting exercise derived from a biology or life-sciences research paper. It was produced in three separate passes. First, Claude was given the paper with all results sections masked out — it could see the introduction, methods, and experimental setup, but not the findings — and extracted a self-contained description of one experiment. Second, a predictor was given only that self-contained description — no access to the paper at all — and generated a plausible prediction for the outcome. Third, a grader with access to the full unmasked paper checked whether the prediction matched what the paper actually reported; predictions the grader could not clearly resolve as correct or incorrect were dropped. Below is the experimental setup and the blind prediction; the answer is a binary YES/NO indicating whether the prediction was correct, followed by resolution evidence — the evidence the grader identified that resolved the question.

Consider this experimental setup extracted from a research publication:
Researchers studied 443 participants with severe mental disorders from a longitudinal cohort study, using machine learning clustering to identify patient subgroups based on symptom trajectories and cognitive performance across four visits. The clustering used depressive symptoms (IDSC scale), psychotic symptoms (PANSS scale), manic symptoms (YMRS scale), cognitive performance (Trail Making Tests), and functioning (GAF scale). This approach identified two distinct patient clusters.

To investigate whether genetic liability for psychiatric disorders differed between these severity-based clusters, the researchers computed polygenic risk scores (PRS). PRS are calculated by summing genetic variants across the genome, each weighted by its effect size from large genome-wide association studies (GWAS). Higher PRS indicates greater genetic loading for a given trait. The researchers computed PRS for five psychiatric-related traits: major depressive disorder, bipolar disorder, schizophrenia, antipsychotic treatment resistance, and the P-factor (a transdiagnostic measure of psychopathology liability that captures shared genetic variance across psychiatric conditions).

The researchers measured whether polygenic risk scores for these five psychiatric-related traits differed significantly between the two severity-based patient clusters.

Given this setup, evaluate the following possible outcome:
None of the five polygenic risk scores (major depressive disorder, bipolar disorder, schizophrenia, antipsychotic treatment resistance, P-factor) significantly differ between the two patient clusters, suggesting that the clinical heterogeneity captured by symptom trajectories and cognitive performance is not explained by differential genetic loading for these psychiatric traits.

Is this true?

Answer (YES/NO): YES